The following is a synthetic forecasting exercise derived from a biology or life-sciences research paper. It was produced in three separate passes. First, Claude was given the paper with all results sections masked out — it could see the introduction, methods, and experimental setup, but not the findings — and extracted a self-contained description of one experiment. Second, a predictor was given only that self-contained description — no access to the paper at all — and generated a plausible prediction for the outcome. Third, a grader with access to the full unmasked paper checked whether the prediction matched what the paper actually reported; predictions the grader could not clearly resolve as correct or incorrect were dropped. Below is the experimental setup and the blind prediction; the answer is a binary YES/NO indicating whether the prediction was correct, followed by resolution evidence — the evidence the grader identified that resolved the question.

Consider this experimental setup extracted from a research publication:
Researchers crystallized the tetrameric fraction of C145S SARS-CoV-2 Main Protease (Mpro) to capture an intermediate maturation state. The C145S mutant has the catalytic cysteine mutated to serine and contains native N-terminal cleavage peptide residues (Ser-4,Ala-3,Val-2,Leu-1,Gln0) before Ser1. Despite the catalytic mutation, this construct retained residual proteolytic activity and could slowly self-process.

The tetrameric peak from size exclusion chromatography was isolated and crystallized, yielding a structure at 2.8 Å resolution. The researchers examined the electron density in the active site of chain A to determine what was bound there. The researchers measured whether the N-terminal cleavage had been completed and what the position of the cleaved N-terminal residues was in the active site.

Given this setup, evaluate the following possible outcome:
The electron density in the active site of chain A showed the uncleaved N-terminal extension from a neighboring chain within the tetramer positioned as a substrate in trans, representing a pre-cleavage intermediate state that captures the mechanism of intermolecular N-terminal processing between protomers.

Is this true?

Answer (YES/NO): NO